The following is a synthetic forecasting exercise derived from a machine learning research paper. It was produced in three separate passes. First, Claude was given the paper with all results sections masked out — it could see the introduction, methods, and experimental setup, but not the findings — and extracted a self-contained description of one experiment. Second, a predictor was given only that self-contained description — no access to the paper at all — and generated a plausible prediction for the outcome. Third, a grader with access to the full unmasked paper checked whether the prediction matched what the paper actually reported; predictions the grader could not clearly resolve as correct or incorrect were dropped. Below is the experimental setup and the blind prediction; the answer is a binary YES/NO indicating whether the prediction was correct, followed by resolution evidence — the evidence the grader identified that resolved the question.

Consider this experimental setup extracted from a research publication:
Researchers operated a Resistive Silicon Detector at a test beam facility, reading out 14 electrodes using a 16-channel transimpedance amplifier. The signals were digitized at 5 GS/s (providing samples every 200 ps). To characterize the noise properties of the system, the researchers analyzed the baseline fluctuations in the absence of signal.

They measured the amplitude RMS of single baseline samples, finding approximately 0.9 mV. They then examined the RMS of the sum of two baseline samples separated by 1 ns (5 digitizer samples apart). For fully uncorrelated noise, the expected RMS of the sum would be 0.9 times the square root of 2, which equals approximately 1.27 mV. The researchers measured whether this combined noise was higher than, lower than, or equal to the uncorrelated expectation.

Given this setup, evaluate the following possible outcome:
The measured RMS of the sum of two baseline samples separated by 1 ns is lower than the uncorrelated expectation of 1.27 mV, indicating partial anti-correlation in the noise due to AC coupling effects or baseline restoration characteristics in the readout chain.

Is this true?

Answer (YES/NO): NO